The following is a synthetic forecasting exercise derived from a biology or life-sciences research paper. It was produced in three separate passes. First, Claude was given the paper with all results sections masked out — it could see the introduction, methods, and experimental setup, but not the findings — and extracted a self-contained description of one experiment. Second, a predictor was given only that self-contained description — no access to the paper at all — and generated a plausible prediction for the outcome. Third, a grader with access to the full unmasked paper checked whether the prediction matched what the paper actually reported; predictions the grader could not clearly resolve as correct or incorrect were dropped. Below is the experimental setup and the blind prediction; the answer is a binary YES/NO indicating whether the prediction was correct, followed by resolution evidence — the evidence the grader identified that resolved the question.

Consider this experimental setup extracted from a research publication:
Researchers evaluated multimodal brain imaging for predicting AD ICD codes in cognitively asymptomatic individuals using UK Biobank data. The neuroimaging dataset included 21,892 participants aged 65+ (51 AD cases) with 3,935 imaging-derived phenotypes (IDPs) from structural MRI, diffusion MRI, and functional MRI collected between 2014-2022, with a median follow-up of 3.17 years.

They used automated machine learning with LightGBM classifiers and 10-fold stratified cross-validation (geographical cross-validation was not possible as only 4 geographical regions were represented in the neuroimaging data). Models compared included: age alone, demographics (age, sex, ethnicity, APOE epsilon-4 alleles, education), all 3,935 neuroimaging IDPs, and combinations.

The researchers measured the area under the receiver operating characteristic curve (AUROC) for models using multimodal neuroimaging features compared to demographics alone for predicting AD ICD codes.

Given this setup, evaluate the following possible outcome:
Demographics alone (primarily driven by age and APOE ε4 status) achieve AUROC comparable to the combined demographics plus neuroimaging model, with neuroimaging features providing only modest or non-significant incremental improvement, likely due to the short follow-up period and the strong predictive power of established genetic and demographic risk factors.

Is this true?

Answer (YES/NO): NO